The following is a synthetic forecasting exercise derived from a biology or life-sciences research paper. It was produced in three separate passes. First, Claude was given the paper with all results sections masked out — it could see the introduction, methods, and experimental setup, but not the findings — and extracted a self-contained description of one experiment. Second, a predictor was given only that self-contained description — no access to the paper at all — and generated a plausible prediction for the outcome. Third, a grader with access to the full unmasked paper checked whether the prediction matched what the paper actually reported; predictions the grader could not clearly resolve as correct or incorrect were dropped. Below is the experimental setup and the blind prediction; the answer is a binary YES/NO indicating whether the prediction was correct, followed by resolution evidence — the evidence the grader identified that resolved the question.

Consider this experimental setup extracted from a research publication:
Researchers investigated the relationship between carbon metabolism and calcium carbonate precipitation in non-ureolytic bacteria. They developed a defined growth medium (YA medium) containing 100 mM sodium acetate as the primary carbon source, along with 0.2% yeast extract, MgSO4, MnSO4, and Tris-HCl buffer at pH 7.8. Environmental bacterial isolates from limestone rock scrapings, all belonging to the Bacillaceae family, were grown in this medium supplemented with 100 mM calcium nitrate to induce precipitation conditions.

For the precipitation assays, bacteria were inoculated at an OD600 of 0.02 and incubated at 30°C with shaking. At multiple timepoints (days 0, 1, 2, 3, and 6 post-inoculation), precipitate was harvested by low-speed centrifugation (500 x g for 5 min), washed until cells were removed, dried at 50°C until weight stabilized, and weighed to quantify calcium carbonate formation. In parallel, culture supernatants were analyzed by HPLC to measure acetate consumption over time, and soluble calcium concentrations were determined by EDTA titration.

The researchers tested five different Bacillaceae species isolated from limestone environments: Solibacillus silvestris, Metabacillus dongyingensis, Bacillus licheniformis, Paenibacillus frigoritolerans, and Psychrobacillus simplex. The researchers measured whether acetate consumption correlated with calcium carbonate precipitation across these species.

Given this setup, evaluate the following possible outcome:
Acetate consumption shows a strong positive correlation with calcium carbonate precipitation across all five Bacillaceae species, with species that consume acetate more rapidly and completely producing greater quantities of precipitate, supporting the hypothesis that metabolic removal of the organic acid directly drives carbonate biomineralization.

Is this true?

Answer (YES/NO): NO